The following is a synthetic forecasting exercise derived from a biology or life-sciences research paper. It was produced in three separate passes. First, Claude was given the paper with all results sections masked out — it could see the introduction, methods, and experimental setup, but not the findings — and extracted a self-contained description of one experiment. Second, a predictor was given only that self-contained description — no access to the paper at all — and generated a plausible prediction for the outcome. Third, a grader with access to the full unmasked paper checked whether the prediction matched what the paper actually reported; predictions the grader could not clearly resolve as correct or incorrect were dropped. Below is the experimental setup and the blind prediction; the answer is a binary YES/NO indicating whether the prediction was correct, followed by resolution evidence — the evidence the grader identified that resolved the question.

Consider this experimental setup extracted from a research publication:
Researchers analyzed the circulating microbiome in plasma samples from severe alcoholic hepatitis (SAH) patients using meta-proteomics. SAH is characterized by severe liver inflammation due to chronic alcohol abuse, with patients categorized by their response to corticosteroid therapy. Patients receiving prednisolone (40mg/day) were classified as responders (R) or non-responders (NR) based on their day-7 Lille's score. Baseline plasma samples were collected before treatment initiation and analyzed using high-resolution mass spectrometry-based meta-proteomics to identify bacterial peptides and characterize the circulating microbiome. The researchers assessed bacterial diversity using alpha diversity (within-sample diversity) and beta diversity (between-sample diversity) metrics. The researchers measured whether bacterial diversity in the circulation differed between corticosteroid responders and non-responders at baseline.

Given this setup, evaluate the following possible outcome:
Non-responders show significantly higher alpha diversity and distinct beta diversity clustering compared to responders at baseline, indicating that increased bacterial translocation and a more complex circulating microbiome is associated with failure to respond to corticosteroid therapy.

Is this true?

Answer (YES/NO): YES